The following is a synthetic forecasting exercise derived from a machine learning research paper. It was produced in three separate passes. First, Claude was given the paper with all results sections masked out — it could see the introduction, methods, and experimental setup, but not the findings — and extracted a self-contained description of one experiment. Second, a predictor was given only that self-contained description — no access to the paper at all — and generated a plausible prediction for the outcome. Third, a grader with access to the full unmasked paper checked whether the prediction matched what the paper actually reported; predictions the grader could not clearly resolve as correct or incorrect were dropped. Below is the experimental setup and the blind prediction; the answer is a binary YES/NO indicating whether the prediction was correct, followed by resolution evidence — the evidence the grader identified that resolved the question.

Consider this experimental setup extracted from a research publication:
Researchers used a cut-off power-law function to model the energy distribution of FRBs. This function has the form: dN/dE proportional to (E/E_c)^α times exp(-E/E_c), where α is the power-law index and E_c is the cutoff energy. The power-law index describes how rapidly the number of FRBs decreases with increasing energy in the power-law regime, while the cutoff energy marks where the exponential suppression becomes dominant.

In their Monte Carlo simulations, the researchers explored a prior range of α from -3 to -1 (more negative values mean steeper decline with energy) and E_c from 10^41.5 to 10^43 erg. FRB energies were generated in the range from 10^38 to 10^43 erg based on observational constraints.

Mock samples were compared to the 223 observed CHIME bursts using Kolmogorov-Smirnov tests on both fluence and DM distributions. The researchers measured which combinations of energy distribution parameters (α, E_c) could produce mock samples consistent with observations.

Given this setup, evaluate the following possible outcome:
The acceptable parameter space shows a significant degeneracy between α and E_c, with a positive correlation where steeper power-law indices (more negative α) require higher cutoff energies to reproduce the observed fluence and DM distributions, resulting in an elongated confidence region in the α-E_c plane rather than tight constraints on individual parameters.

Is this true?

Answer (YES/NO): NO